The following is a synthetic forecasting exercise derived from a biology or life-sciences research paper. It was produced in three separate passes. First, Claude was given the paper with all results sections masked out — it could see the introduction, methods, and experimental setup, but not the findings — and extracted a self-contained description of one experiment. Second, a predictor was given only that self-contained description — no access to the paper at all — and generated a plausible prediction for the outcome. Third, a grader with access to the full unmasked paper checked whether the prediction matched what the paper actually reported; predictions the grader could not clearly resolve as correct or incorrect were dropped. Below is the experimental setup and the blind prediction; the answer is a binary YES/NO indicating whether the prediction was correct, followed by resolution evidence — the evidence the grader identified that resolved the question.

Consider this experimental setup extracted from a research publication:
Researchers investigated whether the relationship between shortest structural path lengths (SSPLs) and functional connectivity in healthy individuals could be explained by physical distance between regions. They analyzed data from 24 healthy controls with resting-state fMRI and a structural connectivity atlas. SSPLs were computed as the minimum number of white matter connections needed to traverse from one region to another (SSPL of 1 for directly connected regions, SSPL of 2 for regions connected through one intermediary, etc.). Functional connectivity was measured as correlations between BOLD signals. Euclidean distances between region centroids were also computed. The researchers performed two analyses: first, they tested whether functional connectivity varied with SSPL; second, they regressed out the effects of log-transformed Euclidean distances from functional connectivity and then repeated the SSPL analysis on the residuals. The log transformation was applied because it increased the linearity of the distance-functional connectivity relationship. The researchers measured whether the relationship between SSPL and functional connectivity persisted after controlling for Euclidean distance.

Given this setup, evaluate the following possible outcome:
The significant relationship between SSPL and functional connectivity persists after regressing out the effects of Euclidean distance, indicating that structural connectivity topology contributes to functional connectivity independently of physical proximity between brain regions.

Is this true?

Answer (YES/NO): YES